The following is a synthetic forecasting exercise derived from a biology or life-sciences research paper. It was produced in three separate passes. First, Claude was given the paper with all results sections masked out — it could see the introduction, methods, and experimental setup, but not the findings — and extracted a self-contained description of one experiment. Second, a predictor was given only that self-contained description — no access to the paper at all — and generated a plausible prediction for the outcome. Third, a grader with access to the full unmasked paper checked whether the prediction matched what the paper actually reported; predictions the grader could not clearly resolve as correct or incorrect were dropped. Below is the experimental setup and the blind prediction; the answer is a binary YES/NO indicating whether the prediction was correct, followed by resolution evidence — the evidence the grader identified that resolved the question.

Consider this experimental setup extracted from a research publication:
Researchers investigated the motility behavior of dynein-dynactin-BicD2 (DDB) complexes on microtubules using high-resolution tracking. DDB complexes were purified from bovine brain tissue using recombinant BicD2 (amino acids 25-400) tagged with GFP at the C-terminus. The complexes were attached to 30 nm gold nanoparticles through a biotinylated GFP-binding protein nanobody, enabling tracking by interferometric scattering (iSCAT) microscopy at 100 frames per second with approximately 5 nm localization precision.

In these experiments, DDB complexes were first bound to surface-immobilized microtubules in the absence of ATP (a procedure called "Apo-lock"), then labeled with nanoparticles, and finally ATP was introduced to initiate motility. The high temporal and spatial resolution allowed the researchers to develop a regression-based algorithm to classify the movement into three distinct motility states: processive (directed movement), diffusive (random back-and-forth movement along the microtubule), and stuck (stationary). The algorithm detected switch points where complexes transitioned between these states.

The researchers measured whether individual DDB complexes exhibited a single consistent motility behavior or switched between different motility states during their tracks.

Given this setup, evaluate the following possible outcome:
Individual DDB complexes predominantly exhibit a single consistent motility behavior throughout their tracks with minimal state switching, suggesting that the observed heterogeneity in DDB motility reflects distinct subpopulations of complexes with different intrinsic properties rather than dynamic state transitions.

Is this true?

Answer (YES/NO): NO